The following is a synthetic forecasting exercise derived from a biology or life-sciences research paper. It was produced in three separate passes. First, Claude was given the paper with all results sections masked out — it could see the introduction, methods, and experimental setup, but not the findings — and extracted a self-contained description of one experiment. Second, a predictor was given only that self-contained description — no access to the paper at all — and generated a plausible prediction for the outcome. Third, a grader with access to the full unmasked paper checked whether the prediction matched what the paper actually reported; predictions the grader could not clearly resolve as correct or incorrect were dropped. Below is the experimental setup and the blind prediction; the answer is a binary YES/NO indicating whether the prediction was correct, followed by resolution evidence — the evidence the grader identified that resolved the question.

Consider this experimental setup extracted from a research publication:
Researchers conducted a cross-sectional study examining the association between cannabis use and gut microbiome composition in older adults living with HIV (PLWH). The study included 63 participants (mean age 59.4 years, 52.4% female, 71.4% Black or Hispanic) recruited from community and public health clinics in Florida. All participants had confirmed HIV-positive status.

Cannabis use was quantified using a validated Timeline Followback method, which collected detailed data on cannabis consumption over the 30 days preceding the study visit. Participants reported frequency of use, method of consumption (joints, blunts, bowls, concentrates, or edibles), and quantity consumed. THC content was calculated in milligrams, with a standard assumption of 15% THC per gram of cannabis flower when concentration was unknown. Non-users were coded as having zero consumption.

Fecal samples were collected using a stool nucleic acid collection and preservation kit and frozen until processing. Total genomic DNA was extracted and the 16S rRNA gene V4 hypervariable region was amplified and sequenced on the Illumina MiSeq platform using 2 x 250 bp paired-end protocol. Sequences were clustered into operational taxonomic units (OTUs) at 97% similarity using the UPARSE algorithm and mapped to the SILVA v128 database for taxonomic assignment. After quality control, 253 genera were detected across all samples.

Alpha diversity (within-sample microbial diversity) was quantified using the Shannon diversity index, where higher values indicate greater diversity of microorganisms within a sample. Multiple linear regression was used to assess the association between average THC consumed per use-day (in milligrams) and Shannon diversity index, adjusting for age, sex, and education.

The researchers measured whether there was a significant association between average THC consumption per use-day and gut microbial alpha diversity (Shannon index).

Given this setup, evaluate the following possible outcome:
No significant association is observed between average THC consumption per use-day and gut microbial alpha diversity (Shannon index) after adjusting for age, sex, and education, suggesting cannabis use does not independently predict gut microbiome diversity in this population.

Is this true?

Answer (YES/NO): NO